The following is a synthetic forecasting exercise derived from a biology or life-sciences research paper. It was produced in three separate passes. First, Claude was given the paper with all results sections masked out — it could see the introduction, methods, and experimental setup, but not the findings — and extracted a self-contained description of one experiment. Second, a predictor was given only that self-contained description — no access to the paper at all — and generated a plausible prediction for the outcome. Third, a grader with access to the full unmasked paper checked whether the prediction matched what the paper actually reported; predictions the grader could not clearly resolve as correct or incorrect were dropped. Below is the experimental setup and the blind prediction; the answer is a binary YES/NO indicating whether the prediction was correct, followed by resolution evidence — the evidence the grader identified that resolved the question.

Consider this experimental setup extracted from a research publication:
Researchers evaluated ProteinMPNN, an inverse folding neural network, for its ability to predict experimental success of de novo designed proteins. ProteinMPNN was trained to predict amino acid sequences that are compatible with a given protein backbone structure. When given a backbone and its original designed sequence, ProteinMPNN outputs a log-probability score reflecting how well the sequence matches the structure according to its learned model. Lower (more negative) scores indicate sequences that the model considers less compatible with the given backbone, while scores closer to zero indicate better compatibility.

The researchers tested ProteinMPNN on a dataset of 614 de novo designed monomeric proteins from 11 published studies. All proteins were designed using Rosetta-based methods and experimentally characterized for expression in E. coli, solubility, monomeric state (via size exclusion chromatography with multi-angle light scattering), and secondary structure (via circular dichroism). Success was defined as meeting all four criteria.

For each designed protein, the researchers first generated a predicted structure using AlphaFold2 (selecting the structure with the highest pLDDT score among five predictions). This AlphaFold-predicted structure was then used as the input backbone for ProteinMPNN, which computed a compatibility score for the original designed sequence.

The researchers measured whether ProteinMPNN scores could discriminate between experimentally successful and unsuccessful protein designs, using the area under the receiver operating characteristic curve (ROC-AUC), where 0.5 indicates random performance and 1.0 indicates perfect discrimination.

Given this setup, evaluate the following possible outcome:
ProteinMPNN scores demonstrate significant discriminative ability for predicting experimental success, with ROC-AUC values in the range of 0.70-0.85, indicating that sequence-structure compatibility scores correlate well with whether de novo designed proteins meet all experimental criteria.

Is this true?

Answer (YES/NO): NO